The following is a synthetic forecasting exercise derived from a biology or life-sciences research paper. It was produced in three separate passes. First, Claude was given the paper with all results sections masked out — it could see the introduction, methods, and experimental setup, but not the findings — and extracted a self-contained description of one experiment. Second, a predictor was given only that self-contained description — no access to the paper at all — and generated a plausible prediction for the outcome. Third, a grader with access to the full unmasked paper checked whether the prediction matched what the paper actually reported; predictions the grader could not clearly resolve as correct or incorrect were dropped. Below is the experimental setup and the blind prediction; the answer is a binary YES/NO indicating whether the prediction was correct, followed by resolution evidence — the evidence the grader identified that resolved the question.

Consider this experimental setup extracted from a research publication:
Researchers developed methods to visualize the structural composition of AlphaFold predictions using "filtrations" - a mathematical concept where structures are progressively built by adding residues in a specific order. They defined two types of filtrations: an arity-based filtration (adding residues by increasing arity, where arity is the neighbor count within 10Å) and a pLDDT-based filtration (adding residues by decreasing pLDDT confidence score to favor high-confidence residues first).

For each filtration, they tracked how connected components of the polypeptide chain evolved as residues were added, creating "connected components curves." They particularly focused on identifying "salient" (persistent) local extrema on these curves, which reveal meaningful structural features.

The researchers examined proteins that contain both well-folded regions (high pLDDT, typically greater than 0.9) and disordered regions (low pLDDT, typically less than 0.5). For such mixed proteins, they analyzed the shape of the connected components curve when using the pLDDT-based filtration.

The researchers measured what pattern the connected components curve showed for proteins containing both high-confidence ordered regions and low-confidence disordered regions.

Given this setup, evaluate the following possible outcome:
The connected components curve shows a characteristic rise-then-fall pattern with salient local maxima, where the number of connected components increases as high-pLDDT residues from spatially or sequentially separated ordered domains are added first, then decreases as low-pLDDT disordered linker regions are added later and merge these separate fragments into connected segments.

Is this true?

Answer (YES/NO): NO